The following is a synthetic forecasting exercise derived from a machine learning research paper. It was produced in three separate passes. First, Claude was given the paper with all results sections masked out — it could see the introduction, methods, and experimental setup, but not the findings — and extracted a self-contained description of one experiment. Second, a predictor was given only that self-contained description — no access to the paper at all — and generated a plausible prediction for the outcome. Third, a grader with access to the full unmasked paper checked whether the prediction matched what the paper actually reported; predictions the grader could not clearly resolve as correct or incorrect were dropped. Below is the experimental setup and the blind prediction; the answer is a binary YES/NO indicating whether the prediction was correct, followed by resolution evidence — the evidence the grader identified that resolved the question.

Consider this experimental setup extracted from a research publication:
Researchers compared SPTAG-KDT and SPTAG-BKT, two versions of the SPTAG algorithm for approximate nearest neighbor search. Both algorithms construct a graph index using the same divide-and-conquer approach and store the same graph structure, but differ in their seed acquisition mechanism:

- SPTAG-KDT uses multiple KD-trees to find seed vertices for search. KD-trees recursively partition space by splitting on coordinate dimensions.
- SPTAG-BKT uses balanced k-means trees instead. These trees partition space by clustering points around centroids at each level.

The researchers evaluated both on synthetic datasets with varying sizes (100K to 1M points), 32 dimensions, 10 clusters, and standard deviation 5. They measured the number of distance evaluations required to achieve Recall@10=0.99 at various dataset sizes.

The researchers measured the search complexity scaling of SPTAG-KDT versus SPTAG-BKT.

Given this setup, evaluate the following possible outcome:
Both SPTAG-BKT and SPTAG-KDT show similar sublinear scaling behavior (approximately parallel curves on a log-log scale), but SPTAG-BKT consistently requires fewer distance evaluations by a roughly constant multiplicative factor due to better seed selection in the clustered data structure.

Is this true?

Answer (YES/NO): YES